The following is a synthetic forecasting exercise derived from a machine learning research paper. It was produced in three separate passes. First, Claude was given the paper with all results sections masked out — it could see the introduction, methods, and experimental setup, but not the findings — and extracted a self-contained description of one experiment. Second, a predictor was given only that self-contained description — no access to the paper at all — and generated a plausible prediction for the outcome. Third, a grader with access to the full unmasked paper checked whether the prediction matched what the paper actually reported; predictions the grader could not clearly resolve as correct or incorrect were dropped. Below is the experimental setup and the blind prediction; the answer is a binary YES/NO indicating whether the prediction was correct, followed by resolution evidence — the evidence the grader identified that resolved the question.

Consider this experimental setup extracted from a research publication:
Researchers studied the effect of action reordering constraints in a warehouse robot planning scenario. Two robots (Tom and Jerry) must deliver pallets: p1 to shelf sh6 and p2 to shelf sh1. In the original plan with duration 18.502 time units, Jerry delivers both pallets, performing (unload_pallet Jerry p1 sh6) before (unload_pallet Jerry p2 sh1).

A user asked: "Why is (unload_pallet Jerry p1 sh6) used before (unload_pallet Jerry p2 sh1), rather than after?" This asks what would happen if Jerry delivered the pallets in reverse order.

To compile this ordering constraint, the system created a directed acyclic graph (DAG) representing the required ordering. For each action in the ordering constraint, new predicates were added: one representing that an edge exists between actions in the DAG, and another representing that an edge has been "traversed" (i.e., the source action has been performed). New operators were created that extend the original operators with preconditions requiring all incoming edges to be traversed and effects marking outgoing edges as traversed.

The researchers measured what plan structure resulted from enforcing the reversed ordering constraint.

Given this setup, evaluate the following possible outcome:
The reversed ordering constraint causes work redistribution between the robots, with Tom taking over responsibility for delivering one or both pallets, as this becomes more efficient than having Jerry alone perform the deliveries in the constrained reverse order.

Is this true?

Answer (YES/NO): YES